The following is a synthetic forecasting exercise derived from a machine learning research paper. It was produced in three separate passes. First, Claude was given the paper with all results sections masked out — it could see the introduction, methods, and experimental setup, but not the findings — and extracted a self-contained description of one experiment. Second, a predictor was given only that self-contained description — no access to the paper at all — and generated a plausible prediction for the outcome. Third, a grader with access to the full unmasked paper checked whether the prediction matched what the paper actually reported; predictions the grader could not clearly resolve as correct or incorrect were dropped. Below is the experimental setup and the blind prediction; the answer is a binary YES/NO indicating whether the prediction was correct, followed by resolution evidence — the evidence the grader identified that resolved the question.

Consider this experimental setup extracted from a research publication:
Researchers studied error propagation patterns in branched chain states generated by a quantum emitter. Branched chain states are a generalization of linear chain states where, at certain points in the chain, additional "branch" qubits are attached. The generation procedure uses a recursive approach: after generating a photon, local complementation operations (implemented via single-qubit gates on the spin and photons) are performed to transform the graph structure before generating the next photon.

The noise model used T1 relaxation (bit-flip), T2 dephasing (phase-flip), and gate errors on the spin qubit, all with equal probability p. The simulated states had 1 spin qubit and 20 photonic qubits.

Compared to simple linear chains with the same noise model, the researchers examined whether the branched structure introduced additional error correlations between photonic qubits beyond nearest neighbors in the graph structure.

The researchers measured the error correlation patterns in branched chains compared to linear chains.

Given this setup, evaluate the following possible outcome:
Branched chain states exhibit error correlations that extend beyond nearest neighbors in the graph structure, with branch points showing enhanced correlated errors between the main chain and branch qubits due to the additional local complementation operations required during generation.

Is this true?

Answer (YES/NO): NO